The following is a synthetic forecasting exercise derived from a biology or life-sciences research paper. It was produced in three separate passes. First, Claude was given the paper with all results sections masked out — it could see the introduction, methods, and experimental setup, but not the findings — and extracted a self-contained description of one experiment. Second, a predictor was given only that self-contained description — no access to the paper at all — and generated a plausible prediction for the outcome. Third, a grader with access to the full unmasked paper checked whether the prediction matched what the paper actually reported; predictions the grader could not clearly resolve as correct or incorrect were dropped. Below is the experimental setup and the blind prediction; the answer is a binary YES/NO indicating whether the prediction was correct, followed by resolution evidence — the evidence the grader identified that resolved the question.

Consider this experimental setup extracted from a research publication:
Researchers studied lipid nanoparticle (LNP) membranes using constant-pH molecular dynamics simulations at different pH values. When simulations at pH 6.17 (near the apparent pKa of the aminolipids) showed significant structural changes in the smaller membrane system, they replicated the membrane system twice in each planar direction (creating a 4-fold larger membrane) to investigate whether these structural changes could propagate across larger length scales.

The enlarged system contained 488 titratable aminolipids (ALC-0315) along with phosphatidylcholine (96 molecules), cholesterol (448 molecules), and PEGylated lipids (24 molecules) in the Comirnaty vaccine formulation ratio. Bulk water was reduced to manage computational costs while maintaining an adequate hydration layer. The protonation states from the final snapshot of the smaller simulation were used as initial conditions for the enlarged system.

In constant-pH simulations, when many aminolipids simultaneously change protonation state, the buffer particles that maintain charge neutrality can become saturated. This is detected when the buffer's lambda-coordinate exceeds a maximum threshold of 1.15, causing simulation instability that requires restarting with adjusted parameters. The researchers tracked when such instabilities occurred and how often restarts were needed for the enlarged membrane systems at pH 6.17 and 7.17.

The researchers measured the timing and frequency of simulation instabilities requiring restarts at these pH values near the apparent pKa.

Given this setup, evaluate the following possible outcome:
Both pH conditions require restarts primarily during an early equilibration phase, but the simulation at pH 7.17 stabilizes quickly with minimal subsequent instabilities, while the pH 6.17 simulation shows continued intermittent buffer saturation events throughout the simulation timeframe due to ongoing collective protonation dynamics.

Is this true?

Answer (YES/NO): NO